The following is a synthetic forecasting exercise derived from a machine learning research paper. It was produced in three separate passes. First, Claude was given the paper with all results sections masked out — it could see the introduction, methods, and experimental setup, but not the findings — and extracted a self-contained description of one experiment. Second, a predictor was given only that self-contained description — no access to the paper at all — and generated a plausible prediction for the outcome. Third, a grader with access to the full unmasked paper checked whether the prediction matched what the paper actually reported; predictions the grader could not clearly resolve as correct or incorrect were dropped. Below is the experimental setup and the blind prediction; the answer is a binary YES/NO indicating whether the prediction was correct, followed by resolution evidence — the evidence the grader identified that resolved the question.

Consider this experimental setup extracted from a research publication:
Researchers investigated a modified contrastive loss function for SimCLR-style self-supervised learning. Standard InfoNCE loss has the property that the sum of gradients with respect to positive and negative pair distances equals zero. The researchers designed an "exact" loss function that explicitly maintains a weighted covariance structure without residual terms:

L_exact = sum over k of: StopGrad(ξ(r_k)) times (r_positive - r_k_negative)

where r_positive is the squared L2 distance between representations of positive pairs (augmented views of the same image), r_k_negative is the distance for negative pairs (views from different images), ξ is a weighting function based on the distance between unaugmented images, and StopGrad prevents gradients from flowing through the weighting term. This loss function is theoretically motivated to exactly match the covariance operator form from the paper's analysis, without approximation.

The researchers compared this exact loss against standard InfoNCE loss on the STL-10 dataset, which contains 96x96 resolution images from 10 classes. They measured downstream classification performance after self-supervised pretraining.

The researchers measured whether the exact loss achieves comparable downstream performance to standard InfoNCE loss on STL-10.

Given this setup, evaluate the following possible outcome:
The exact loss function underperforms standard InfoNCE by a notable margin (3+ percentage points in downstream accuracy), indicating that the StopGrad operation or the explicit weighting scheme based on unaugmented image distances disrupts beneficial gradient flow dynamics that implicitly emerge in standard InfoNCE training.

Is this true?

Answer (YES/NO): NO